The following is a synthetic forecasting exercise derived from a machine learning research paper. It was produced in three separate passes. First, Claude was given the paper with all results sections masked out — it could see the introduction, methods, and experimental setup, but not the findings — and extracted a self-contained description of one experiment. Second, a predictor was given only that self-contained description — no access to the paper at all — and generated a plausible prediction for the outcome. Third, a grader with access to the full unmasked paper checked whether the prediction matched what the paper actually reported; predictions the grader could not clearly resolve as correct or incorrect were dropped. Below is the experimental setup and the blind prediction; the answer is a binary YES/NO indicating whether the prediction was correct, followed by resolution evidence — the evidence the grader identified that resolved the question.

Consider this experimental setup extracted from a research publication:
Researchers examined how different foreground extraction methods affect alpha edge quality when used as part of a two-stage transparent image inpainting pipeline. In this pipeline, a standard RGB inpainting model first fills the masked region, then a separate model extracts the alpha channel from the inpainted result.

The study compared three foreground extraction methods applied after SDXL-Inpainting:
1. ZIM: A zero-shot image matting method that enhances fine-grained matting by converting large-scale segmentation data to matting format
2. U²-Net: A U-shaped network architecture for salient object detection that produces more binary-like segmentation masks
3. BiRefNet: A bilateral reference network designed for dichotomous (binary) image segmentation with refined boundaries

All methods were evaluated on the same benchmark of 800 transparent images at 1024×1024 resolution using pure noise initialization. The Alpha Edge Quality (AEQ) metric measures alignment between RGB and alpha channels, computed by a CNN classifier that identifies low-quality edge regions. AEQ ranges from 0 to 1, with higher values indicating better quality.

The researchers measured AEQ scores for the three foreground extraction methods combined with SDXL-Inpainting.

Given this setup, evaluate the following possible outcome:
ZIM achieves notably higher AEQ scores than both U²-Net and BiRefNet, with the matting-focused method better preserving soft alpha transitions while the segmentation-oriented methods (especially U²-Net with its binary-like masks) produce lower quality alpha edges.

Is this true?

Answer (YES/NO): NO